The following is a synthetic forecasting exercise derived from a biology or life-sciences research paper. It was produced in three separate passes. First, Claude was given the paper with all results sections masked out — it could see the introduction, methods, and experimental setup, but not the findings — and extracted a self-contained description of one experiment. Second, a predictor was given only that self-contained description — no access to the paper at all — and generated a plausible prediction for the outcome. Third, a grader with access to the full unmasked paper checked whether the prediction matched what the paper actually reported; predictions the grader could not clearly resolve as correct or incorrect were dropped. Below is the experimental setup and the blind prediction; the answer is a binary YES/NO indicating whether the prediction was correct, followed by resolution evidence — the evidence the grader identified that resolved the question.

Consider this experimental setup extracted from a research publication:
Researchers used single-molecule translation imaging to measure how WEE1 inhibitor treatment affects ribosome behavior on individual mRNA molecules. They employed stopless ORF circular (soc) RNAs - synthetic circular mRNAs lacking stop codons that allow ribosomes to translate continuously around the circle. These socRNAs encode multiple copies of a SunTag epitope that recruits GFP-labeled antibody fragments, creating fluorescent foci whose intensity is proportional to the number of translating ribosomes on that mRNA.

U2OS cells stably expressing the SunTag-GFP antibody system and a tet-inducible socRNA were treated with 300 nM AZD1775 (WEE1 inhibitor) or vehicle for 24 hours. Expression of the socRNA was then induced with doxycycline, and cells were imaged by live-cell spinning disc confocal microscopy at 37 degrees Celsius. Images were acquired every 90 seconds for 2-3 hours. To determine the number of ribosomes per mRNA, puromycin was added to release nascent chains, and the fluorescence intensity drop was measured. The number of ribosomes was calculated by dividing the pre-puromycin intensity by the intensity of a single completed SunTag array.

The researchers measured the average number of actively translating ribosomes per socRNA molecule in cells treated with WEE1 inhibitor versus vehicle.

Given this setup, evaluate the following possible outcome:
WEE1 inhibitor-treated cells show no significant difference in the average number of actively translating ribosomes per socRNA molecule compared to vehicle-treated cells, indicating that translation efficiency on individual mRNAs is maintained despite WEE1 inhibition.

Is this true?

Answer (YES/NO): YES